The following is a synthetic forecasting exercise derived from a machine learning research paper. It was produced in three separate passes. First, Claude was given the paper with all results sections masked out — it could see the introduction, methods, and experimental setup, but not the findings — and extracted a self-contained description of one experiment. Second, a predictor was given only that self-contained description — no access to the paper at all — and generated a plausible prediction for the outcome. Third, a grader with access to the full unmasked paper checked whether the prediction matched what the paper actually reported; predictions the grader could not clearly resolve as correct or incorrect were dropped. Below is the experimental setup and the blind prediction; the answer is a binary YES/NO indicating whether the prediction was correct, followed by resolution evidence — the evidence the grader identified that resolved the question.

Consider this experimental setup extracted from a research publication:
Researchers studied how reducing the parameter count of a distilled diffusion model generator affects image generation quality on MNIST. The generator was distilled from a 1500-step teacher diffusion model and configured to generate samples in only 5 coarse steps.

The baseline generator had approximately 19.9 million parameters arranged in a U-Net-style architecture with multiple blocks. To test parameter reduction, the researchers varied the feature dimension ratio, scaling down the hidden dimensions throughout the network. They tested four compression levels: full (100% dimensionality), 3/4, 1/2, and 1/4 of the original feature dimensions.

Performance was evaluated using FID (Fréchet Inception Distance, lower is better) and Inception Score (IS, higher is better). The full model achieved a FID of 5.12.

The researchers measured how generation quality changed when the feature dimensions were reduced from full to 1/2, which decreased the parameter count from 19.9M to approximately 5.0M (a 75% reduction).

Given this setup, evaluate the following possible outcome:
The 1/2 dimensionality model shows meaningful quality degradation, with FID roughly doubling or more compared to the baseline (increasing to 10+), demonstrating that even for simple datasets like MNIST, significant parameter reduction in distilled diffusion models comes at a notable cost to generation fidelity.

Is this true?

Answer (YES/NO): NO